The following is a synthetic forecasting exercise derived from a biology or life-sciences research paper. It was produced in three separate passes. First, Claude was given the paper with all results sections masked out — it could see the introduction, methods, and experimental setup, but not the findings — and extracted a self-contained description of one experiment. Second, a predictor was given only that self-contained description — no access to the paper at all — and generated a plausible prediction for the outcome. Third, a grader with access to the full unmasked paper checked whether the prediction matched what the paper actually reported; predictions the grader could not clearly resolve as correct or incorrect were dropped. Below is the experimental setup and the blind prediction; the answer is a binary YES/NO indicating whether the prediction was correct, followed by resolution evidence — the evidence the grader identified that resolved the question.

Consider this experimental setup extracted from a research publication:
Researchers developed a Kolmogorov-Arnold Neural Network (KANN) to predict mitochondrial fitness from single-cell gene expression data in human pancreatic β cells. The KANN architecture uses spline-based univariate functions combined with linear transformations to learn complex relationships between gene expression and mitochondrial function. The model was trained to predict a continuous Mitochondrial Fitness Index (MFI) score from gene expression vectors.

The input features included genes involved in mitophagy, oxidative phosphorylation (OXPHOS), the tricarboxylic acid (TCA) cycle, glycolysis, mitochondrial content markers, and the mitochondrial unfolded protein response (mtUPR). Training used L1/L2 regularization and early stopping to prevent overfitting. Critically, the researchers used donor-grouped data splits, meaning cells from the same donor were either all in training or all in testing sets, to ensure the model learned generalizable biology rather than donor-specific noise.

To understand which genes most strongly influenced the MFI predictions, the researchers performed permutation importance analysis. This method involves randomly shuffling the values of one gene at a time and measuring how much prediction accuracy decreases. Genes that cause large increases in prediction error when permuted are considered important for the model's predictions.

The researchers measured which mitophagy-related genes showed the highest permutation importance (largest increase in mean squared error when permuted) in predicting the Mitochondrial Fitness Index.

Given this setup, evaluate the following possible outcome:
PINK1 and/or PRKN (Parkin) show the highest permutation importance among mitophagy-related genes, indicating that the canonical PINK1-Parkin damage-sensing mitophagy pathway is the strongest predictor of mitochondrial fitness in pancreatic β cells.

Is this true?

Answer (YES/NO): YES